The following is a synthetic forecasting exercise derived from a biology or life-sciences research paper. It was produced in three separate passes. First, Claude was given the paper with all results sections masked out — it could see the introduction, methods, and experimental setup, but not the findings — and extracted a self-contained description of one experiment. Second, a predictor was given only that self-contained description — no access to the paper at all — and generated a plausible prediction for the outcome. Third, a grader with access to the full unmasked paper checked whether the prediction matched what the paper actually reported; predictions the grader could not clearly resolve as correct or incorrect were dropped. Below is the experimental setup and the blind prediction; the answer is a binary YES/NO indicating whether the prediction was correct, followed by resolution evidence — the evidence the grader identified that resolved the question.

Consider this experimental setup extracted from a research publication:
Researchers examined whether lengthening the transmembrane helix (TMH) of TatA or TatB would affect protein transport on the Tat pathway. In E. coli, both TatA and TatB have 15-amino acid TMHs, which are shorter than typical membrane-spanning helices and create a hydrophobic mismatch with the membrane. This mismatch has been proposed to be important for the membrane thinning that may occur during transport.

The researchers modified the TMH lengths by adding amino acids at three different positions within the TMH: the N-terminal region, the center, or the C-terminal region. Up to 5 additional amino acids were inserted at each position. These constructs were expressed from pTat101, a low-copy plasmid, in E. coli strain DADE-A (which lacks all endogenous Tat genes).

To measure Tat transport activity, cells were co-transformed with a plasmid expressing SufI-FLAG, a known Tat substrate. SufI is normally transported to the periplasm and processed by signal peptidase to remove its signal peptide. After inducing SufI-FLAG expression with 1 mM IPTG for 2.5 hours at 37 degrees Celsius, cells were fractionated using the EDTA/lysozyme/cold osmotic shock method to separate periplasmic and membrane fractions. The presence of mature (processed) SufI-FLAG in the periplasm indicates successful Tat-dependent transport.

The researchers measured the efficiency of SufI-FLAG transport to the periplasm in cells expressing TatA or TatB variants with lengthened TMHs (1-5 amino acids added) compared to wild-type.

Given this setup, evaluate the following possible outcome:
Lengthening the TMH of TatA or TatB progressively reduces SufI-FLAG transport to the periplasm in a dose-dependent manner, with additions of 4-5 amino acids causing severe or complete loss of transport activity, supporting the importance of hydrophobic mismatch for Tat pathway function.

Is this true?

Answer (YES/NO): NO